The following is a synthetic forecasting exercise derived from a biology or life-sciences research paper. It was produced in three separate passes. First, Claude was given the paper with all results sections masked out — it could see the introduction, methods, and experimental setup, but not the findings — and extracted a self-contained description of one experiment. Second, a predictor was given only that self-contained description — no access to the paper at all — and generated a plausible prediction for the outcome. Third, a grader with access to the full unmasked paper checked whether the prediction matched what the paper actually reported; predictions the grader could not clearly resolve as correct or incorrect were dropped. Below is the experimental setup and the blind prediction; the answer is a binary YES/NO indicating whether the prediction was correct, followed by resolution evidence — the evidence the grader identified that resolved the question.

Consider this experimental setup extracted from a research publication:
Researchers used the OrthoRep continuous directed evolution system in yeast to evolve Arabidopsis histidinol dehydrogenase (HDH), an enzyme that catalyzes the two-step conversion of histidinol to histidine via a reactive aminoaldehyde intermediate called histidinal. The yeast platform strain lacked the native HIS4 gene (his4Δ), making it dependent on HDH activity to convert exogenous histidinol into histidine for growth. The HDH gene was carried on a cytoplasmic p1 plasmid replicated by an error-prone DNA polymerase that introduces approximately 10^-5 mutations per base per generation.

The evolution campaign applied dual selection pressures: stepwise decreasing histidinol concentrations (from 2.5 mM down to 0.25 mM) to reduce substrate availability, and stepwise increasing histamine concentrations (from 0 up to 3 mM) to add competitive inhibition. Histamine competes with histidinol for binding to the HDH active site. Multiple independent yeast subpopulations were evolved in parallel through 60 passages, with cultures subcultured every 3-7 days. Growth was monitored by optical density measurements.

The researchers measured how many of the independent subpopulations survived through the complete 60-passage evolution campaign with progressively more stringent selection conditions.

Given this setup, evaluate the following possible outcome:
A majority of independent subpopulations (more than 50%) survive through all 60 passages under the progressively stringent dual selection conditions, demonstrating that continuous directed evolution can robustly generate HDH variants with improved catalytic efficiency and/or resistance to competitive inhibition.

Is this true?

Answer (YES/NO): NO